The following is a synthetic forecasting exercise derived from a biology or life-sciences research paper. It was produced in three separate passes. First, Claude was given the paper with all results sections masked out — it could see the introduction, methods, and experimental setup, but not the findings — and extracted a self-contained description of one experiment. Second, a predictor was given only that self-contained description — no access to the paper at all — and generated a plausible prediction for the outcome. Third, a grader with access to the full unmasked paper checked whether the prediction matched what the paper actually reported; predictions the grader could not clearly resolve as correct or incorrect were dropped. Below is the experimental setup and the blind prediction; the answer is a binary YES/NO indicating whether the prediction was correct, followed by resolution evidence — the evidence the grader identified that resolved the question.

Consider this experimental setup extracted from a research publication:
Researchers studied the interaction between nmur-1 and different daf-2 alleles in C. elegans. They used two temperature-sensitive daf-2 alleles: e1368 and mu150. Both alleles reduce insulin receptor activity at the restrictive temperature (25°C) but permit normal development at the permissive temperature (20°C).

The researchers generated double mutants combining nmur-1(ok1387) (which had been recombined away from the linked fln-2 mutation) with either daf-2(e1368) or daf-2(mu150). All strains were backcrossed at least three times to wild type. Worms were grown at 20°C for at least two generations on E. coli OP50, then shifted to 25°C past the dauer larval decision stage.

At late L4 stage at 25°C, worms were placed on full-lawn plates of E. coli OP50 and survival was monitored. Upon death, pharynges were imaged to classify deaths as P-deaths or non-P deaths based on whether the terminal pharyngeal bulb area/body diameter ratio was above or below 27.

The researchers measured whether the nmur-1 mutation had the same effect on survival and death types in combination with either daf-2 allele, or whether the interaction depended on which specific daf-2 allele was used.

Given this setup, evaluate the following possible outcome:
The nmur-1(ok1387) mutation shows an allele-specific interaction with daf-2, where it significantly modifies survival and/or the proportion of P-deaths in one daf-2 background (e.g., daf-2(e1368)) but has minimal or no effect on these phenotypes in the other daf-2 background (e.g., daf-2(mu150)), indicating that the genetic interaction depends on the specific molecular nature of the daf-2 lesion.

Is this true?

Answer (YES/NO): NO